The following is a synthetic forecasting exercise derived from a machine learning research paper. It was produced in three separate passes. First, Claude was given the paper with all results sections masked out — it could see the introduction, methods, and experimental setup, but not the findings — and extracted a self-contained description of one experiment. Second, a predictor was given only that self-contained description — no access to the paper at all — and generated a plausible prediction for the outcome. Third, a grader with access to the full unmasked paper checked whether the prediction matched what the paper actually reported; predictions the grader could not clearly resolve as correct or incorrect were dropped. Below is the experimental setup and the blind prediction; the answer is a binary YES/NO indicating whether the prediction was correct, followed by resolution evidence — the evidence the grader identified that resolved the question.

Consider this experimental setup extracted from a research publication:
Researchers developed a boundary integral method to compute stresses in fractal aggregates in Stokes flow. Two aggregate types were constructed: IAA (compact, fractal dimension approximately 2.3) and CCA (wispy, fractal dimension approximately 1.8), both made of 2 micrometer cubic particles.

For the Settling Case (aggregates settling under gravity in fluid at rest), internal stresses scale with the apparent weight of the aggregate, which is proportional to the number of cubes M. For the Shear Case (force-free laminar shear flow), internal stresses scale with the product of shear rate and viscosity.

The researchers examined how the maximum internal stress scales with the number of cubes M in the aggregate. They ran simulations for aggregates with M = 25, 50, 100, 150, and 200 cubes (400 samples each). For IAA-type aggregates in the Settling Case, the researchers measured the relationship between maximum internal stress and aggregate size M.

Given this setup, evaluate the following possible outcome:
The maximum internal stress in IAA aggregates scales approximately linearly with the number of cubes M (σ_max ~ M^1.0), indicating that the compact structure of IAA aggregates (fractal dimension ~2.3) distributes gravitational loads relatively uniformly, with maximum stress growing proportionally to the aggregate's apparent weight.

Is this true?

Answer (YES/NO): YES